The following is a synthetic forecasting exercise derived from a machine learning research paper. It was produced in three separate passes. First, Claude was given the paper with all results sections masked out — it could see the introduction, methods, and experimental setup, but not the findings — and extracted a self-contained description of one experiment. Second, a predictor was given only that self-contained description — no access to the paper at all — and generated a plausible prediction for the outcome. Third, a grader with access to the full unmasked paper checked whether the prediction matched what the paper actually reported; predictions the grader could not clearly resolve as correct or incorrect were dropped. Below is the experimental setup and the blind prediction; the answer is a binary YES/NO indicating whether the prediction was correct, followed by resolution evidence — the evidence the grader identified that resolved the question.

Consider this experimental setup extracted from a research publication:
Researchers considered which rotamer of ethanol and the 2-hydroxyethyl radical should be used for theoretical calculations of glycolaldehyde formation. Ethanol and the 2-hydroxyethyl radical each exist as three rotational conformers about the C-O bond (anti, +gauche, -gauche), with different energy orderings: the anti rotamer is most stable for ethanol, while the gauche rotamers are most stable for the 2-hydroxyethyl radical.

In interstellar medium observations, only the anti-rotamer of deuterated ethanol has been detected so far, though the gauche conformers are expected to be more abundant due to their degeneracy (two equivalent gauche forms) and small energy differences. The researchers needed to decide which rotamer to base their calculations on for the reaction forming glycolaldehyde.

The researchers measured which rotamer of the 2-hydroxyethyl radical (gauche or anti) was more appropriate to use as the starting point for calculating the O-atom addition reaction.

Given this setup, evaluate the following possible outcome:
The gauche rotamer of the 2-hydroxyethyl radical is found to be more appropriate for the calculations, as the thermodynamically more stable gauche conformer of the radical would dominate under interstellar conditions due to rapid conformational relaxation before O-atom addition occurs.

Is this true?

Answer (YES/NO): YES